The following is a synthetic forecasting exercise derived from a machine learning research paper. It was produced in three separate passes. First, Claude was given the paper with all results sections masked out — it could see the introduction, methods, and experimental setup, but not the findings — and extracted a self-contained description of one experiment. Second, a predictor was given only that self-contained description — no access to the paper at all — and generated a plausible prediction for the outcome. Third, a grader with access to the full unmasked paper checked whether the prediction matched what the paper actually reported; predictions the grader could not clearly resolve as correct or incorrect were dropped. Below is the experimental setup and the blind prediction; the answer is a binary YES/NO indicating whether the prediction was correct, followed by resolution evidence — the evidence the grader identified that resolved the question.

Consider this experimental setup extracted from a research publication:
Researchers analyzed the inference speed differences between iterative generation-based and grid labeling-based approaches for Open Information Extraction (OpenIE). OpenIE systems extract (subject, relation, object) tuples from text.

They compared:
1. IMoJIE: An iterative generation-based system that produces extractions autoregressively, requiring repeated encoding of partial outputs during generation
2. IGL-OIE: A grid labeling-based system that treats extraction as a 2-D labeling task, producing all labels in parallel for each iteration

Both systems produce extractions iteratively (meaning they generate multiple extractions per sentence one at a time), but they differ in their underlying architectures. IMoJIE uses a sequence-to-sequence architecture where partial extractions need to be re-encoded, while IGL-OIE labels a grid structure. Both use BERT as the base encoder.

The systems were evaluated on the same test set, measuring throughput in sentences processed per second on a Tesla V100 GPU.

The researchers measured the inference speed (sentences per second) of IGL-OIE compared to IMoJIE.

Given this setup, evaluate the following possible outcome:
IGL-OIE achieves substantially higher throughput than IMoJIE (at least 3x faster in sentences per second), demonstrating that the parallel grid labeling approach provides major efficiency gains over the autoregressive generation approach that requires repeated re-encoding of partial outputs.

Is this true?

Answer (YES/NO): YES